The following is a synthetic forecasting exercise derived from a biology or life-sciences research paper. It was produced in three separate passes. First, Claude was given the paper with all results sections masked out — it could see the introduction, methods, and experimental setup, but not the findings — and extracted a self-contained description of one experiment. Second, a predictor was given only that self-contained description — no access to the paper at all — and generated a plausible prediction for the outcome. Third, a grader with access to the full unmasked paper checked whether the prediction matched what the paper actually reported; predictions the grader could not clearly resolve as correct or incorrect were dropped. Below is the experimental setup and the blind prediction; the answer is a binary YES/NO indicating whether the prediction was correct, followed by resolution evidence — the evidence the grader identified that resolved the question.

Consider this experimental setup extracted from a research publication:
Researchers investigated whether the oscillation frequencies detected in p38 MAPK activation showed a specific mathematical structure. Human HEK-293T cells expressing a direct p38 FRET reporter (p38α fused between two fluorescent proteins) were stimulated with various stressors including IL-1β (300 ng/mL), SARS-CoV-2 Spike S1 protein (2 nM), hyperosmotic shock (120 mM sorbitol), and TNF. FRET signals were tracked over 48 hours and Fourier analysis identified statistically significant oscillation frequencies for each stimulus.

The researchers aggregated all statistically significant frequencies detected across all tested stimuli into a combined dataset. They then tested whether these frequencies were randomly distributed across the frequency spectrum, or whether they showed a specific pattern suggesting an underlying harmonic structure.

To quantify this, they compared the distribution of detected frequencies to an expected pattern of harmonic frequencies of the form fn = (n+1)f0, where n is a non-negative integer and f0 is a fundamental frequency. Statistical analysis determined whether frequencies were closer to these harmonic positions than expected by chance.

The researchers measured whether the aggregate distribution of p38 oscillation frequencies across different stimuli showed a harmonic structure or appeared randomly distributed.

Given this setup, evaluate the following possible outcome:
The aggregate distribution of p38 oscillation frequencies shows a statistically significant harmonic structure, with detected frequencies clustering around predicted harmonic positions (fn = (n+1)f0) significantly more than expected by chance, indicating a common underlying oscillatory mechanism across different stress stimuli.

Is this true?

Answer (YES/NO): YES